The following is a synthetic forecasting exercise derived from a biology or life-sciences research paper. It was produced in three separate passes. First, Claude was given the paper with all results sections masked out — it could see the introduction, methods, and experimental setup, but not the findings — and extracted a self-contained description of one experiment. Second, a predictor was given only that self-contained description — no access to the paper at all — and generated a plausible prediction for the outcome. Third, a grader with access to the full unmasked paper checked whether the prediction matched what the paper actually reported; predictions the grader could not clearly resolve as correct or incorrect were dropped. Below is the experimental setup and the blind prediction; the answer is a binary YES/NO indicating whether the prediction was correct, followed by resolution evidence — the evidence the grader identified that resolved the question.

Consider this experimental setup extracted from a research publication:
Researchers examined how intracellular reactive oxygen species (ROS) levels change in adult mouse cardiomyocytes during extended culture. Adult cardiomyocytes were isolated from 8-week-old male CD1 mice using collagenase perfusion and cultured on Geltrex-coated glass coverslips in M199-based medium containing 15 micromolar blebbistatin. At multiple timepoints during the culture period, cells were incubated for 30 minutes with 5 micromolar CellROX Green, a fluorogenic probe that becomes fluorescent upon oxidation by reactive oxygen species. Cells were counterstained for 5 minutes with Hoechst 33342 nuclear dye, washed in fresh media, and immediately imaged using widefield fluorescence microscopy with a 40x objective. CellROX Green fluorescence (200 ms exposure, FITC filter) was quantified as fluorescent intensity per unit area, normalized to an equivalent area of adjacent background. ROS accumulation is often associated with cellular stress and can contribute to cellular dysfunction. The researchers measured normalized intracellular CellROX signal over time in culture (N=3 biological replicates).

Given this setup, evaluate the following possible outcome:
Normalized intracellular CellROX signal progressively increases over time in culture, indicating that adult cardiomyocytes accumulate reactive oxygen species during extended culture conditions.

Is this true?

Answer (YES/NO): YES